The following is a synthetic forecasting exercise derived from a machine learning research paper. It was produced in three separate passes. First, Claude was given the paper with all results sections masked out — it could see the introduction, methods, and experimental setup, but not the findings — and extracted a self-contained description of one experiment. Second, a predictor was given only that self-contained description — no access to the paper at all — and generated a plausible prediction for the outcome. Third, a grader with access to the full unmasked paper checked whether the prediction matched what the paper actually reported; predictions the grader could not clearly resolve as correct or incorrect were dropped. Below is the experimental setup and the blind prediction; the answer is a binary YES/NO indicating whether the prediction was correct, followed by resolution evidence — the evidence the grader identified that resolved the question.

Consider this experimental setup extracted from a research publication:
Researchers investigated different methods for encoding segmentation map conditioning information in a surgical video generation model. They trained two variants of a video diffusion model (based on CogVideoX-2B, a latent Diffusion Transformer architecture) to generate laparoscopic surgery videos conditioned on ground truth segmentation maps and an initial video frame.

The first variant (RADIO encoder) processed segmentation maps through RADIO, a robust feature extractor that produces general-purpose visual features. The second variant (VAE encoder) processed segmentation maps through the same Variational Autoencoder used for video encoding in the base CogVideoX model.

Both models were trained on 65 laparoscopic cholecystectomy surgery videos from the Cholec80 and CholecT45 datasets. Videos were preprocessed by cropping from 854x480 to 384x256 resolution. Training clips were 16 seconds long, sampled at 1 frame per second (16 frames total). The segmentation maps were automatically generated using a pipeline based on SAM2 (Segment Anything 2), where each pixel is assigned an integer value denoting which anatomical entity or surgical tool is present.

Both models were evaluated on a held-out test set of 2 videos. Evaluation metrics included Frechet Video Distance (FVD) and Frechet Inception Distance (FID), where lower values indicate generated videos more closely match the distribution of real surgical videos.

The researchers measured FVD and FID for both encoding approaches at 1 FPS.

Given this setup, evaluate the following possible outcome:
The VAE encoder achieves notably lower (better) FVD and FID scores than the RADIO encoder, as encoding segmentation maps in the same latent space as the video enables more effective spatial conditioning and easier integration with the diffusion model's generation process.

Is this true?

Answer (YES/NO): YES